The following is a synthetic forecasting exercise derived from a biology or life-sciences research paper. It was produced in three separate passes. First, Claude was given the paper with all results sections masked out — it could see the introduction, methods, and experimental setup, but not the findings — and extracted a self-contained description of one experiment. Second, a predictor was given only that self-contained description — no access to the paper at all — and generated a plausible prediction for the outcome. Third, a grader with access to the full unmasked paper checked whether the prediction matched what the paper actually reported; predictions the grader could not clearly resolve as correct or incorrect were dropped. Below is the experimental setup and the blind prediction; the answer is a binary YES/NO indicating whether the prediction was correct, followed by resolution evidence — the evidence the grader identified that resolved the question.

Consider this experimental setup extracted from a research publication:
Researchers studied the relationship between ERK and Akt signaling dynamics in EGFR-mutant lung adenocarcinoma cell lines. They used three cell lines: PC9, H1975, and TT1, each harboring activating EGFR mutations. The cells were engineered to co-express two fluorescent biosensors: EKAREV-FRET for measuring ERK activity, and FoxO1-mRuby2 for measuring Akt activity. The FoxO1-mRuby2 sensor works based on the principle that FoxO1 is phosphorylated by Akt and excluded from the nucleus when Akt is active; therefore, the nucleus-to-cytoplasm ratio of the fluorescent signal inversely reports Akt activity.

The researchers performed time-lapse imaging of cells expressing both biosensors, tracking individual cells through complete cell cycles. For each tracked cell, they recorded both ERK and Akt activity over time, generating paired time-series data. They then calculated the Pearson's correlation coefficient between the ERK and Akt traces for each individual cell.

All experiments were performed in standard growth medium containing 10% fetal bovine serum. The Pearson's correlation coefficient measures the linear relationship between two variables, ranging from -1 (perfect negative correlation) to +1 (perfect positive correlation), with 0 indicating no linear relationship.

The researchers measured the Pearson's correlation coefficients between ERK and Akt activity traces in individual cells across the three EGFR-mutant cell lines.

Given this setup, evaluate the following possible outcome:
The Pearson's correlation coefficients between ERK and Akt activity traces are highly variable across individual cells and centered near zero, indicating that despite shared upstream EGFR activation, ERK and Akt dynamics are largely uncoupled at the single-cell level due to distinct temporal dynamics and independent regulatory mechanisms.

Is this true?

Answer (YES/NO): YES